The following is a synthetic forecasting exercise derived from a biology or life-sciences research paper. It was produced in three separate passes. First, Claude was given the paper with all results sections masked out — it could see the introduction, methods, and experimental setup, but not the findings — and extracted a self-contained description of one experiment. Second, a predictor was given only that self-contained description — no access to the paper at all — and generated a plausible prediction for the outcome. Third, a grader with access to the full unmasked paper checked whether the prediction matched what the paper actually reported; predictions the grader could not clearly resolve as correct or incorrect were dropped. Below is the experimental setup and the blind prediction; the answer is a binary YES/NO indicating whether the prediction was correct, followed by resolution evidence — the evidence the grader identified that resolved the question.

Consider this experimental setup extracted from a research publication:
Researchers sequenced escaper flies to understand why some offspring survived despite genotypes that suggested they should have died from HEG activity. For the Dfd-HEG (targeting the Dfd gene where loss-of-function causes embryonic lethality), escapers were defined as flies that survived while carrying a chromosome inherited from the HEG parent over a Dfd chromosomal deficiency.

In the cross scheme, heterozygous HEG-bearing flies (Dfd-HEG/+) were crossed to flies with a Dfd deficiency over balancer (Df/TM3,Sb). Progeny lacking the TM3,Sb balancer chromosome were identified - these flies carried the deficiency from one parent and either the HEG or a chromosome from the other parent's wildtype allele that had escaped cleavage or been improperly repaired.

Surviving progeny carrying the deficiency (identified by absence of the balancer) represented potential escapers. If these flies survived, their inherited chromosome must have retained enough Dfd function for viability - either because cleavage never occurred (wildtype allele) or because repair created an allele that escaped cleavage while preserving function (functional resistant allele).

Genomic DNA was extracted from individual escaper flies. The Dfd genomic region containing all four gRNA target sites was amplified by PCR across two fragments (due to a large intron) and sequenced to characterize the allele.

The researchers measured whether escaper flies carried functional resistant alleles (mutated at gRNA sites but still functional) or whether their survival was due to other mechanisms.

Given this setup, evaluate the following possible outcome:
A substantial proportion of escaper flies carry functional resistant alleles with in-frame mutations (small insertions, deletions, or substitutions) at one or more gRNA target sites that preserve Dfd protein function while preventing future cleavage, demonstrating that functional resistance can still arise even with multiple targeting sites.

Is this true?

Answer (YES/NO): YES